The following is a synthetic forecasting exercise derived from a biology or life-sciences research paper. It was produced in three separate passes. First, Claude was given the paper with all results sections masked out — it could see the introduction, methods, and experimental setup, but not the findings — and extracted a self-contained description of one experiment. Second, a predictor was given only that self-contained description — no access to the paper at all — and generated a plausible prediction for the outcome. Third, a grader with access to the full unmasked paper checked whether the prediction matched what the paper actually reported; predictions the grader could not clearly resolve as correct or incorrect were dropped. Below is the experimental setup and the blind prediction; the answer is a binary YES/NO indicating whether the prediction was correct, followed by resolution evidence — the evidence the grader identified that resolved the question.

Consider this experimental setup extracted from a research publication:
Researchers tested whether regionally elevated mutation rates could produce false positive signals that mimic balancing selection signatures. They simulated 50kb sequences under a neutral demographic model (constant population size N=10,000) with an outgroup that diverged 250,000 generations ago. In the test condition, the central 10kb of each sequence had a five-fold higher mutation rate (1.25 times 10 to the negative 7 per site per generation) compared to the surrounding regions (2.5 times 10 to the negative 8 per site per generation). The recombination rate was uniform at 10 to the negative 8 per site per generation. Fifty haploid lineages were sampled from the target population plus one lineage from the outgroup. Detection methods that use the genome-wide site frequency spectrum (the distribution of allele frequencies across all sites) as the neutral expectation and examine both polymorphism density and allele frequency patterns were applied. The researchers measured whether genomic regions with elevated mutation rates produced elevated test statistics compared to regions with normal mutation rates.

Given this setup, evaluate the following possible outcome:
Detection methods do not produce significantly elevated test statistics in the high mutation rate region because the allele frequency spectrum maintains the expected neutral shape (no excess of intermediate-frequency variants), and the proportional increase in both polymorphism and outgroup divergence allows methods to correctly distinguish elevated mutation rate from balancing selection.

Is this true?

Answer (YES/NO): YES